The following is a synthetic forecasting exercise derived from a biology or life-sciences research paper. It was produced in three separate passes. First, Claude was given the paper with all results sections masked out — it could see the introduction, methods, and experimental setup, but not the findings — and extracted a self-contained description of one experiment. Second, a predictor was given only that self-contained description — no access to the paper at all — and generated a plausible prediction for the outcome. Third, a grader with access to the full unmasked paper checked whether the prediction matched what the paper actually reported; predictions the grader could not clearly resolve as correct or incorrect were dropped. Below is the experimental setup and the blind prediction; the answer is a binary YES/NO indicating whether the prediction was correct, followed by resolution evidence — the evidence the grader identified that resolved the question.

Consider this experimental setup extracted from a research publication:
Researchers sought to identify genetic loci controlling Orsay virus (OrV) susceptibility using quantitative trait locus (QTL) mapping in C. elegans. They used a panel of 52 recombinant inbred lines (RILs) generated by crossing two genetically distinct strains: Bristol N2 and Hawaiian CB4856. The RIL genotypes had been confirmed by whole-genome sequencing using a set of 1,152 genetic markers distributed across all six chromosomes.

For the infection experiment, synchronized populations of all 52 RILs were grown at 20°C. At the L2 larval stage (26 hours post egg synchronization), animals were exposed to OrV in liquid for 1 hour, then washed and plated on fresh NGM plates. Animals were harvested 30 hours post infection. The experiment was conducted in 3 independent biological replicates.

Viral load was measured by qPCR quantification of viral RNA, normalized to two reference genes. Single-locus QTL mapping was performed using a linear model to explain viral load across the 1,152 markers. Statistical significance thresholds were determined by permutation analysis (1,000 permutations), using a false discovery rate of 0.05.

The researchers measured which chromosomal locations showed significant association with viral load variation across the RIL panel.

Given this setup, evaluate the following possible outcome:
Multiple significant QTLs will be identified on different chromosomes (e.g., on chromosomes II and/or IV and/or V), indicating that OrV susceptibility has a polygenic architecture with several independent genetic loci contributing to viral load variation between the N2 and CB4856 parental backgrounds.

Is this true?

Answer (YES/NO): NO